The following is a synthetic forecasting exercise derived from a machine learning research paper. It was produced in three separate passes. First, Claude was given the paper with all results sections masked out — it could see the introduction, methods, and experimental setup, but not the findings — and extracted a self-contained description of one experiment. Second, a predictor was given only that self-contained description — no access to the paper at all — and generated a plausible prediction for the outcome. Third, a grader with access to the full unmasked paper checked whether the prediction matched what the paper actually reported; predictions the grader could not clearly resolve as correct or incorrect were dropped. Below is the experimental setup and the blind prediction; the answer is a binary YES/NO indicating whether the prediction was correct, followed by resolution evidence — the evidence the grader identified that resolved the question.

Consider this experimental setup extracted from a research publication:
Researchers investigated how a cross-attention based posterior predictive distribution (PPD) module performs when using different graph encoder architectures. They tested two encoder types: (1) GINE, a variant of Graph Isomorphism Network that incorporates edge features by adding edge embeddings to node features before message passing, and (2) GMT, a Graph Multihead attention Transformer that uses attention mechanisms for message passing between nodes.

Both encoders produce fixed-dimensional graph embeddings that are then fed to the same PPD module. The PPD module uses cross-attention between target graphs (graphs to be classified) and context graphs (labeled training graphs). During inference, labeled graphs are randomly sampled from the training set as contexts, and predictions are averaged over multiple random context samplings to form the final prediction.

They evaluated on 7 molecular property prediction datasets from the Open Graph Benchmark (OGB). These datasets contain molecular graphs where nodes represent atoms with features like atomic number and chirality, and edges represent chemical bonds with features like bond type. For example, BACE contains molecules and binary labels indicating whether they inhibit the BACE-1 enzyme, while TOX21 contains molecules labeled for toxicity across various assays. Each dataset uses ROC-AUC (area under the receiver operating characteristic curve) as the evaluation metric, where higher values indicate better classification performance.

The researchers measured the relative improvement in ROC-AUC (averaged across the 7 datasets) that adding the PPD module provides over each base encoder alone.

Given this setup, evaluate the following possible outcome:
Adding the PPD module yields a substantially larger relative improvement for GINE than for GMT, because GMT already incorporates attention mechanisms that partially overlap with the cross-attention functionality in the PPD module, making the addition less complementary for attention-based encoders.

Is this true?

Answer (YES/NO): NO